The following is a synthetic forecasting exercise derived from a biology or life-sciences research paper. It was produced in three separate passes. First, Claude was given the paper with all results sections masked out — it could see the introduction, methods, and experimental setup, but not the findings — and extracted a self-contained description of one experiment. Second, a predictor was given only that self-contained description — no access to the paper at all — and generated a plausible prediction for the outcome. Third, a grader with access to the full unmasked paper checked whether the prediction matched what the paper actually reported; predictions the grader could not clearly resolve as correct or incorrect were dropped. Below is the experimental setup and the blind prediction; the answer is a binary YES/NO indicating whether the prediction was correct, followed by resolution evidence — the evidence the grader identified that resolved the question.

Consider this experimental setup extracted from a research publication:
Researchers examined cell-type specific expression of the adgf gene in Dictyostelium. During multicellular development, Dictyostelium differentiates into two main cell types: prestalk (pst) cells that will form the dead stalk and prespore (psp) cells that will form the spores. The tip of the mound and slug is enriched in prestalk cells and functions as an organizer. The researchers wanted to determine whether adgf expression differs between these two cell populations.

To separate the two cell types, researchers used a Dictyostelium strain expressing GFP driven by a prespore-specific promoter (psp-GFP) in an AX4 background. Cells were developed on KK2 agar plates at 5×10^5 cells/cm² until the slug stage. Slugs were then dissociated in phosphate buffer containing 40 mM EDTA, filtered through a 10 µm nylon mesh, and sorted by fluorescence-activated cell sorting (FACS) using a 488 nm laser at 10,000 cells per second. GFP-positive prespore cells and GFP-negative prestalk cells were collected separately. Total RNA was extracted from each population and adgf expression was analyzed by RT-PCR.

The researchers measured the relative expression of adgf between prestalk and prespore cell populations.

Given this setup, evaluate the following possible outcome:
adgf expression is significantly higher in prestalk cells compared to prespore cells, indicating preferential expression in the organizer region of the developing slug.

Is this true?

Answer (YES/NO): NO